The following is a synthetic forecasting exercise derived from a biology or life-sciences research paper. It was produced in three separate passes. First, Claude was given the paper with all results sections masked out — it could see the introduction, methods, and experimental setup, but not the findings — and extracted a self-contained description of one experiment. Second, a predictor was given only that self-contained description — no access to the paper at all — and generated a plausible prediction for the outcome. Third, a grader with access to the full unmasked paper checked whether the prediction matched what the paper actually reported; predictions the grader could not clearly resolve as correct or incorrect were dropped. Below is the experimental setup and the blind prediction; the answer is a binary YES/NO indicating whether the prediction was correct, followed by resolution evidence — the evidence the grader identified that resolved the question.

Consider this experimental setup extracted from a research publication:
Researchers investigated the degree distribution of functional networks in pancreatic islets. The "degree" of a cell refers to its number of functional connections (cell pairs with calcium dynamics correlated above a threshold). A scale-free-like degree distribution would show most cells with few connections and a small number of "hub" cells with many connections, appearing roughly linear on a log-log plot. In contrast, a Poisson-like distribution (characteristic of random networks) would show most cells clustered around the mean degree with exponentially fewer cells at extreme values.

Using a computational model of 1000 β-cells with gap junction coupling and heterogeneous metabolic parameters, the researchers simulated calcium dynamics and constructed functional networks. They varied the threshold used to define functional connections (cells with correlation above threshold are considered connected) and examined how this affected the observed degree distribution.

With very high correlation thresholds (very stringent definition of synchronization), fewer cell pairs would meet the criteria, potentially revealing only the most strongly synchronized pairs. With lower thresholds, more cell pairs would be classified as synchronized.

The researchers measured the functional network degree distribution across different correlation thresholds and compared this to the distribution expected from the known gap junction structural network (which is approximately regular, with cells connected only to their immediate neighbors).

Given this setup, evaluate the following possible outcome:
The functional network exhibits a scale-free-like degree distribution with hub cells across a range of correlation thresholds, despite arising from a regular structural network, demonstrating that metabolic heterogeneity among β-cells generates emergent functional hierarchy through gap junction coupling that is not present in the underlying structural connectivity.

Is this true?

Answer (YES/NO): YES